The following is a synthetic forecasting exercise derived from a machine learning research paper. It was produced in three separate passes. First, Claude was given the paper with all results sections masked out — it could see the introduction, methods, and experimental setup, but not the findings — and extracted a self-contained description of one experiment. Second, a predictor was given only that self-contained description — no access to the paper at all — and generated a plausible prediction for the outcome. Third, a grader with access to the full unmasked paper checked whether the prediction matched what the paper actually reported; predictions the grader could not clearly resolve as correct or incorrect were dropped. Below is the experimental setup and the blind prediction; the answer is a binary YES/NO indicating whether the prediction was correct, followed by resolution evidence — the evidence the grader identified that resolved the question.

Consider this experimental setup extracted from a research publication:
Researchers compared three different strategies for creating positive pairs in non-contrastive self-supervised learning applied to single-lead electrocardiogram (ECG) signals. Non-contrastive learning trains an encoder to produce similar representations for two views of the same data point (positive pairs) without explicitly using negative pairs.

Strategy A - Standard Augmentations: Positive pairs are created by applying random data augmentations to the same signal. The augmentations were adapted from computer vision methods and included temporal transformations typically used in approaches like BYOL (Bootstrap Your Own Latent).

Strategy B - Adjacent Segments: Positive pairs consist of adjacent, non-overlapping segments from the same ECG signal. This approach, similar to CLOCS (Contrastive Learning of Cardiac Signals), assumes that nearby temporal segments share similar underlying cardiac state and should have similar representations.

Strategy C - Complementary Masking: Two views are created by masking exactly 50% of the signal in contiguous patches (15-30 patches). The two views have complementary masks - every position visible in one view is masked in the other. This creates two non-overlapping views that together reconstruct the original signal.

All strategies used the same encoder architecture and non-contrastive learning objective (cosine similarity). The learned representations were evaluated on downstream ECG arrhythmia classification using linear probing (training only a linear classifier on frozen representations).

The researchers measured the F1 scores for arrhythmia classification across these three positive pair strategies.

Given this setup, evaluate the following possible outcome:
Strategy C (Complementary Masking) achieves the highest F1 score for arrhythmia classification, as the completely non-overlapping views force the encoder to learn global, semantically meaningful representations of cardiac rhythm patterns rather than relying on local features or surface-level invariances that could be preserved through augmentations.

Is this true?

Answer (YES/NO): YES